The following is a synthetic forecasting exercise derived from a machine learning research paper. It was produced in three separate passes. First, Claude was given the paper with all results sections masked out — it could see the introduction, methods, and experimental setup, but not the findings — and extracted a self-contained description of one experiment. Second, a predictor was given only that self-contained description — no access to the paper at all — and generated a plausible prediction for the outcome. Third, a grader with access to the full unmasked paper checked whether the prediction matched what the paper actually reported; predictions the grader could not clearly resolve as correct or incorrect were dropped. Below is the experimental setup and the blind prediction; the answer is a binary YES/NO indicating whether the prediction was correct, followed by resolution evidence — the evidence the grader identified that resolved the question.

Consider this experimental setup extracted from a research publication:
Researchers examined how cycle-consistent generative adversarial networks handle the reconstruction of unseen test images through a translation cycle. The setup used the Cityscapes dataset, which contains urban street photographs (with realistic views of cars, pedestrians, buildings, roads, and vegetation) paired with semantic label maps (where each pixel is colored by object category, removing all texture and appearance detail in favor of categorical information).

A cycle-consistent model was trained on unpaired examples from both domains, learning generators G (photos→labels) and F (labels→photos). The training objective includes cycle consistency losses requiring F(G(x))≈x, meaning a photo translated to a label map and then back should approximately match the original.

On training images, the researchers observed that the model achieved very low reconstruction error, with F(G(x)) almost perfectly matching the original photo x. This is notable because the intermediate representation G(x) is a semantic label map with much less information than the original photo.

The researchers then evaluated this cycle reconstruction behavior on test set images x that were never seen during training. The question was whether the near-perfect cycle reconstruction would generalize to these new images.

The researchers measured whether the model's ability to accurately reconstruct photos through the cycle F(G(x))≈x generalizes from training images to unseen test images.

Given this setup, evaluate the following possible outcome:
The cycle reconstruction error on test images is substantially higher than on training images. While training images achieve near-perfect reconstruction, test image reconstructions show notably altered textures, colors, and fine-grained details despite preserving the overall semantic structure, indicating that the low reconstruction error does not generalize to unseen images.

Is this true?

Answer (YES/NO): NO